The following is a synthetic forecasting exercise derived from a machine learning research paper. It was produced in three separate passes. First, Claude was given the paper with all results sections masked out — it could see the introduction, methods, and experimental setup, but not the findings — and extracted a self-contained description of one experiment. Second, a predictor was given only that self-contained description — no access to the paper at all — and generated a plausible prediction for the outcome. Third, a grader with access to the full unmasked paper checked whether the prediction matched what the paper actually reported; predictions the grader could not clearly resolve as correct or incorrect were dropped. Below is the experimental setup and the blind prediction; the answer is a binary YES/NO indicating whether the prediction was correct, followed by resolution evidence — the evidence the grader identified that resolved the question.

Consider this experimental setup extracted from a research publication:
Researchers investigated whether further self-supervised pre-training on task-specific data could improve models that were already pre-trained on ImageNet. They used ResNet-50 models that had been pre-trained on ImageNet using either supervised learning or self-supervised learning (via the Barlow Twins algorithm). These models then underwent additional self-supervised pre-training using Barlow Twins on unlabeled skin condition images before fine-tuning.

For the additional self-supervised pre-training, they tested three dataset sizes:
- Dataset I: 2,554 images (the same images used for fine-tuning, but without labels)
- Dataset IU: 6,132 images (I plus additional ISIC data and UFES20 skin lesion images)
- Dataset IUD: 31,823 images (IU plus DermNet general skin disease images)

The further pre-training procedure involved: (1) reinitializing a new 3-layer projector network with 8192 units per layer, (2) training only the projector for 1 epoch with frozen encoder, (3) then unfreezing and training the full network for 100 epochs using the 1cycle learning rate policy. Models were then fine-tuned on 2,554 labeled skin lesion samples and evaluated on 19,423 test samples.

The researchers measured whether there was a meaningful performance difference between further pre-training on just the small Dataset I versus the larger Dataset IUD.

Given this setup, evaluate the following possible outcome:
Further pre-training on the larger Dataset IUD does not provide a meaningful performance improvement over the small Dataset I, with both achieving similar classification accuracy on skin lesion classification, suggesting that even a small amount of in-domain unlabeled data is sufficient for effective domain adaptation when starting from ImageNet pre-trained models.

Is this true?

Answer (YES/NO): YES